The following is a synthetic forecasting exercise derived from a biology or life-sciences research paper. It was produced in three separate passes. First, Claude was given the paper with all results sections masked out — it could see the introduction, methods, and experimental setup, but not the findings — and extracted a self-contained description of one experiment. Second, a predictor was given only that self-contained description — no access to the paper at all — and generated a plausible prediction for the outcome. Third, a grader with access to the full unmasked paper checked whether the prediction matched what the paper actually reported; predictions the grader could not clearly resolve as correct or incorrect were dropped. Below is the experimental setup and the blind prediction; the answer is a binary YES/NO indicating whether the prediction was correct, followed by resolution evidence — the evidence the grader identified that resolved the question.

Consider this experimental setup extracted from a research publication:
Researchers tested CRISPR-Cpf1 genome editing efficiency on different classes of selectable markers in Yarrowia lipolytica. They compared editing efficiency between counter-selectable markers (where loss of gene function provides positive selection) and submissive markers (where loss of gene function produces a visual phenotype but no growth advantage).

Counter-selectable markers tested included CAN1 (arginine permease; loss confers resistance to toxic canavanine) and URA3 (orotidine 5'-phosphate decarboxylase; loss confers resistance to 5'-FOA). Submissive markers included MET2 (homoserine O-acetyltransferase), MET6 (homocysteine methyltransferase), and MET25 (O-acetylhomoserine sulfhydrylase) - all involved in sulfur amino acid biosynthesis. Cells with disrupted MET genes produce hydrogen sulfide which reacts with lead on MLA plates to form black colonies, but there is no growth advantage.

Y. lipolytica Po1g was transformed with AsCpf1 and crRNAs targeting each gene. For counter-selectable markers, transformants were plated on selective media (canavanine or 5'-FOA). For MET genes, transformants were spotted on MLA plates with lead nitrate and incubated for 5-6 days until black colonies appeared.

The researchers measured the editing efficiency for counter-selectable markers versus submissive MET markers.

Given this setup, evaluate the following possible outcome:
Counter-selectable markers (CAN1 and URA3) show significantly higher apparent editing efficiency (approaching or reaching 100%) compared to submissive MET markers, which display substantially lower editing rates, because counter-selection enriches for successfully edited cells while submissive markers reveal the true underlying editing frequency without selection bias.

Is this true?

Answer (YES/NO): NO